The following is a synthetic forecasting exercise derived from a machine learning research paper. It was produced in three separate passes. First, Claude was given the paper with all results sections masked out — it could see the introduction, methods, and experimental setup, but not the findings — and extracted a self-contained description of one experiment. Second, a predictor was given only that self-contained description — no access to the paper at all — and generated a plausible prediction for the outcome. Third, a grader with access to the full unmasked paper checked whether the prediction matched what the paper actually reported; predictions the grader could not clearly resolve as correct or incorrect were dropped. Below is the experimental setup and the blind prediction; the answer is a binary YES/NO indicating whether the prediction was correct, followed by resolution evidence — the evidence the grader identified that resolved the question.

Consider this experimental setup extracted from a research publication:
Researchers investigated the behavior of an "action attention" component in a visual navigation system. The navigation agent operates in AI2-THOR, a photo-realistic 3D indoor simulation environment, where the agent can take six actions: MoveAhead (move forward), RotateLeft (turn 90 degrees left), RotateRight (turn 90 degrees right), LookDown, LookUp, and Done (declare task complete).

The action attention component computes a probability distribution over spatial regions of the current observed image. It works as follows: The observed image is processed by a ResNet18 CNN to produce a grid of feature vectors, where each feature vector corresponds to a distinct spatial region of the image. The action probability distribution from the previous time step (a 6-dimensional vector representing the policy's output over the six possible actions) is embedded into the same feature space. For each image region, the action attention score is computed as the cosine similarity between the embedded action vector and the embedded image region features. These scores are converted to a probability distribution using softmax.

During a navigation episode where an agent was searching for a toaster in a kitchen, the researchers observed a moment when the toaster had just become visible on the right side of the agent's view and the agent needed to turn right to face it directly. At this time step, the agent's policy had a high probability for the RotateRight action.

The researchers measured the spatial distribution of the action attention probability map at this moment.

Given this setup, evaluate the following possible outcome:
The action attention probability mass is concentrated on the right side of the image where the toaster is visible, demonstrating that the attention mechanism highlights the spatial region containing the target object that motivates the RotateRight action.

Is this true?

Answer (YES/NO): YES